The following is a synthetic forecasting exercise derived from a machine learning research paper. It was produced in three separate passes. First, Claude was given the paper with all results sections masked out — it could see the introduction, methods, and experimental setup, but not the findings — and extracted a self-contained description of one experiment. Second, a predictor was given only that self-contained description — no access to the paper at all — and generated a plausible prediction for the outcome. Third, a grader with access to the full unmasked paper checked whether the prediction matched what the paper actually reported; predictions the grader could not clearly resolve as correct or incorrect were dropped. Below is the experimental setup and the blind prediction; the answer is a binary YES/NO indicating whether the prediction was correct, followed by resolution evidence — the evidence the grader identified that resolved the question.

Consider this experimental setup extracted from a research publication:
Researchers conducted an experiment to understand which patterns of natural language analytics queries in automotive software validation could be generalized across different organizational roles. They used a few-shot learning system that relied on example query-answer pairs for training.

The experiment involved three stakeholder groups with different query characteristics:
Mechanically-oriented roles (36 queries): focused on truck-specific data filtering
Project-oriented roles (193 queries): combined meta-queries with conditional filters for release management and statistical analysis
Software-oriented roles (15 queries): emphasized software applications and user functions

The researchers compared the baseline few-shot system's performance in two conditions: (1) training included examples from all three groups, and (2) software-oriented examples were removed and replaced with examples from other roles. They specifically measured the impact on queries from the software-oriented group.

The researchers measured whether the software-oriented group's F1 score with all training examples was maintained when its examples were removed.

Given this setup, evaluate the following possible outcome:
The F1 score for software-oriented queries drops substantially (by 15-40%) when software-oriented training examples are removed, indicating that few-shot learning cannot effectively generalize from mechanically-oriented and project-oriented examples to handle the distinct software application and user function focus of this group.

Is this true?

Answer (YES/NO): YES